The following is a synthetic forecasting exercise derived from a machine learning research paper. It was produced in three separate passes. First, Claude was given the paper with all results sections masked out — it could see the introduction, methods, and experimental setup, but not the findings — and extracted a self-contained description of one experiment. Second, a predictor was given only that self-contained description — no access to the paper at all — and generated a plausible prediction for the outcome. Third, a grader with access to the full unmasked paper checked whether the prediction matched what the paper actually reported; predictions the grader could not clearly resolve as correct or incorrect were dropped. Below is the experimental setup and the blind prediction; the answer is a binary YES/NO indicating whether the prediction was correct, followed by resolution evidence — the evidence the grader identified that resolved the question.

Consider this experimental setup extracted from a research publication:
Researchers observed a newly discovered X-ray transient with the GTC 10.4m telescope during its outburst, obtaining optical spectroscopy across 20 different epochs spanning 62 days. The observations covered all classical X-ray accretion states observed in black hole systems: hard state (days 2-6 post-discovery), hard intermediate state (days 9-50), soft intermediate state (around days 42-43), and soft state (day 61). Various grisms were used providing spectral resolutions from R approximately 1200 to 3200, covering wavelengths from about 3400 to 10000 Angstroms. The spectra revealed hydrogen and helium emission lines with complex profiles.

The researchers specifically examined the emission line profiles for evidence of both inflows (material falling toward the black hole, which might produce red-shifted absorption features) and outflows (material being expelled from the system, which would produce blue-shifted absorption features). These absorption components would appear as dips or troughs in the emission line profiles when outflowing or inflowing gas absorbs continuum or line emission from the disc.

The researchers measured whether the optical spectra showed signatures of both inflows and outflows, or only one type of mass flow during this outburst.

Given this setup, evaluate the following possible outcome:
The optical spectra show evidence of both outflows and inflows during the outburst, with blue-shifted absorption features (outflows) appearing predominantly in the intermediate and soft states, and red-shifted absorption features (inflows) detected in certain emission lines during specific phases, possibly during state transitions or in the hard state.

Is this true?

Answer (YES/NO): NO